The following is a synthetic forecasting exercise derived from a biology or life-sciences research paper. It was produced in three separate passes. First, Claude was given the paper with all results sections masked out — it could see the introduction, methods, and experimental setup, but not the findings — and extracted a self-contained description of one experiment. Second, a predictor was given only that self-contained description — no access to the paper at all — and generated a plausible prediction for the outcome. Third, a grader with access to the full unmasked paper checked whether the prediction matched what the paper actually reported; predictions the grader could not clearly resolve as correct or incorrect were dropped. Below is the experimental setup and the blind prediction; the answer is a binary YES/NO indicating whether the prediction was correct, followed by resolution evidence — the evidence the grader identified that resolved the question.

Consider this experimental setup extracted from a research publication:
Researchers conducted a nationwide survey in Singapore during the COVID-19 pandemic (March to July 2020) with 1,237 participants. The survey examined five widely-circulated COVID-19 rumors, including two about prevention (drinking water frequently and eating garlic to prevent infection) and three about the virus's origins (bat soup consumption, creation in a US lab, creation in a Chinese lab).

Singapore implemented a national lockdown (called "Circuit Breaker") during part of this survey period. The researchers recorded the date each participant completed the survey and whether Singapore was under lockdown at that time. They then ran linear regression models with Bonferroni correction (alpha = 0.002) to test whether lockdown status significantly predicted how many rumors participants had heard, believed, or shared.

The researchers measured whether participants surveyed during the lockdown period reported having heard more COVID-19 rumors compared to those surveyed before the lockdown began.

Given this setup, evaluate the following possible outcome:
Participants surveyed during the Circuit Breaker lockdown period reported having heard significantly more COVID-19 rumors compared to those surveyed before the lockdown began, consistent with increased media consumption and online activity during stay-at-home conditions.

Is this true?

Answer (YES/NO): NO